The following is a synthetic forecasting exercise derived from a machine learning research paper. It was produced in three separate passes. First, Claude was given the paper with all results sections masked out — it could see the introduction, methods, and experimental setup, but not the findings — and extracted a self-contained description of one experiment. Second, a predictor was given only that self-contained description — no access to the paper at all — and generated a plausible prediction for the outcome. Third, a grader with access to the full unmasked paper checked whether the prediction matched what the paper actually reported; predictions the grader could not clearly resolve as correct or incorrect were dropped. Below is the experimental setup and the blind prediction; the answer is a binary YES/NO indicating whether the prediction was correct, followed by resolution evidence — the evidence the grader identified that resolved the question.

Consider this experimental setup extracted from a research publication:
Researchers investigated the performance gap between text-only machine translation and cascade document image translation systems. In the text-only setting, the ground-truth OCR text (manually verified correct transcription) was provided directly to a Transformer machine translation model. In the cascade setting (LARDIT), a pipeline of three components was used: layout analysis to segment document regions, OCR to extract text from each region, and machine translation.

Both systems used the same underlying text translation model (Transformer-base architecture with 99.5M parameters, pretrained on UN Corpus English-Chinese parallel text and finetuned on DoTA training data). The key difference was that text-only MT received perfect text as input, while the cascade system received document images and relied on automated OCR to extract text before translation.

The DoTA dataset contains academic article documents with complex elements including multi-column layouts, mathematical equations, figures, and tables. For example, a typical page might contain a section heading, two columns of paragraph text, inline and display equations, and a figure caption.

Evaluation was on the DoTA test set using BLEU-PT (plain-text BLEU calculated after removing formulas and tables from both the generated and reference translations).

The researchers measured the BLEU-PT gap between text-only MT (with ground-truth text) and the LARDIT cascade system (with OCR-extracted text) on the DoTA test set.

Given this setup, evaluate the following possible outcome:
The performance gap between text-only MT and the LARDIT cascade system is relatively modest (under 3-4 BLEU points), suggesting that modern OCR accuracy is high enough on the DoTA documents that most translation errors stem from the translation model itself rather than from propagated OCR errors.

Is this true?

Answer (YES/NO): NO